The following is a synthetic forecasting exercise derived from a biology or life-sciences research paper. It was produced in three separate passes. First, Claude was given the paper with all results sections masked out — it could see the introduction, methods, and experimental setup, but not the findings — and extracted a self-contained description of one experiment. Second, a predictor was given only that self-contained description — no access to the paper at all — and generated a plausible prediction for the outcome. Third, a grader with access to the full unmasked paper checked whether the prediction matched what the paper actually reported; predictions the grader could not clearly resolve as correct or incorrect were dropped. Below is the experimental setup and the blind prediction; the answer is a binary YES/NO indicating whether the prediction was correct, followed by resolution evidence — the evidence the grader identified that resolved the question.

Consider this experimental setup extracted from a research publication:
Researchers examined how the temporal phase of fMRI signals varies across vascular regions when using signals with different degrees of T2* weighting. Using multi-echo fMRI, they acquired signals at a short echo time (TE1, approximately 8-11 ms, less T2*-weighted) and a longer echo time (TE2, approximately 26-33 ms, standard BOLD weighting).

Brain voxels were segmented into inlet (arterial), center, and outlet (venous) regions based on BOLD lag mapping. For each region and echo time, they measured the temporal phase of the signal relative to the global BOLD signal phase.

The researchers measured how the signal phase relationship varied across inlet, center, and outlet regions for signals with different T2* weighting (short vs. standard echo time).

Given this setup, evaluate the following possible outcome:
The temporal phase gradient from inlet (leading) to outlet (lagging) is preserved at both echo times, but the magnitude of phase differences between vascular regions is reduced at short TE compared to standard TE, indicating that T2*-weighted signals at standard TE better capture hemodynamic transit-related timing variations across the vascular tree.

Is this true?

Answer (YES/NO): NO